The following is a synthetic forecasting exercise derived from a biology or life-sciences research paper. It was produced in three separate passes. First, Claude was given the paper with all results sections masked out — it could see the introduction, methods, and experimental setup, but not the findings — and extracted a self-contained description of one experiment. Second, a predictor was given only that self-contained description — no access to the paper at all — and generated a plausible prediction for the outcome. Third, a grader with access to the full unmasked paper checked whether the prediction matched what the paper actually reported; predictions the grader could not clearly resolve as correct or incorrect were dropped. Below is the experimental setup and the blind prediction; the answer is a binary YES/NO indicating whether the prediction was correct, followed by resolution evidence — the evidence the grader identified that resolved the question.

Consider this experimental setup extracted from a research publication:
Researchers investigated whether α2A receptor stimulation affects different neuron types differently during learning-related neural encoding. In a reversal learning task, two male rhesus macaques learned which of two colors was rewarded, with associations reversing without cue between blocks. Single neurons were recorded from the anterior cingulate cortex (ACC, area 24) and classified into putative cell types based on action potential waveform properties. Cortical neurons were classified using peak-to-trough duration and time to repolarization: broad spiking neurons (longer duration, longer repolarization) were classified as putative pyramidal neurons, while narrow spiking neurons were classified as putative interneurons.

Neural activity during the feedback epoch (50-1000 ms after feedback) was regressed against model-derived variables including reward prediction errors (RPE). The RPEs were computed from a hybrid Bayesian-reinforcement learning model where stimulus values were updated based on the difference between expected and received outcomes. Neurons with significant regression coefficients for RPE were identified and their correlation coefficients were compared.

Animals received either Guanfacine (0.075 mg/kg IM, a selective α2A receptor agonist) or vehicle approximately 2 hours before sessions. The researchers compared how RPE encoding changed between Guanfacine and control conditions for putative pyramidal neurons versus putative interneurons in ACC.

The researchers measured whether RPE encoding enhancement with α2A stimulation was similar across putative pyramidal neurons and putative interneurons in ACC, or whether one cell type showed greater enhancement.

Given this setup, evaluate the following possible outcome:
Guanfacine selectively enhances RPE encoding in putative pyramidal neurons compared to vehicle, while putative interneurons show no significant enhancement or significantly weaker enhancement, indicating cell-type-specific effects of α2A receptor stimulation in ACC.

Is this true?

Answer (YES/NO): NO